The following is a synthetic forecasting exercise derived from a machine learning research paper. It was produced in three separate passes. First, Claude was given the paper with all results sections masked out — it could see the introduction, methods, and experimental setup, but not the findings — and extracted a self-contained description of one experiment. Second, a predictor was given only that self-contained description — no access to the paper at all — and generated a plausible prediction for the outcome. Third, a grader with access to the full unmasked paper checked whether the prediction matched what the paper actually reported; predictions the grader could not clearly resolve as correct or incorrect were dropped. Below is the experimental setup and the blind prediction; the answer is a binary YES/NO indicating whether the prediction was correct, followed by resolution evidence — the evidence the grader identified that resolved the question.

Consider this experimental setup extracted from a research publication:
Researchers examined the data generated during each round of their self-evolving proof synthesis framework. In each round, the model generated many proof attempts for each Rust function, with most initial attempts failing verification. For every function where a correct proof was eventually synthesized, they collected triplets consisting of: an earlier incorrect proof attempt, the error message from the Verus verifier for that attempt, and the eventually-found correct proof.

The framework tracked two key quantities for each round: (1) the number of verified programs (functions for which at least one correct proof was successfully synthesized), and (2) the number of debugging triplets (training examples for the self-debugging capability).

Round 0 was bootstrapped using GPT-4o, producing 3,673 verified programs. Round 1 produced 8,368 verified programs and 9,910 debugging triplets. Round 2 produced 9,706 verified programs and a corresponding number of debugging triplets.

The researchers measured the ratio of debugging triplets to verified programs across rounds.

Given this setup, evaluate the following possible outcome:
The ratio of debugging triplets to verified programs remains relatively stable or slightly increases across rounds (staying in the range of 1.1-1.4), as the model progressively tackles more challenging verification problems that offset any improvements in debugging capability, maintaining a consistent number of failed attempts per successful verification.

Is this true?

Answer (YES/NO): NO